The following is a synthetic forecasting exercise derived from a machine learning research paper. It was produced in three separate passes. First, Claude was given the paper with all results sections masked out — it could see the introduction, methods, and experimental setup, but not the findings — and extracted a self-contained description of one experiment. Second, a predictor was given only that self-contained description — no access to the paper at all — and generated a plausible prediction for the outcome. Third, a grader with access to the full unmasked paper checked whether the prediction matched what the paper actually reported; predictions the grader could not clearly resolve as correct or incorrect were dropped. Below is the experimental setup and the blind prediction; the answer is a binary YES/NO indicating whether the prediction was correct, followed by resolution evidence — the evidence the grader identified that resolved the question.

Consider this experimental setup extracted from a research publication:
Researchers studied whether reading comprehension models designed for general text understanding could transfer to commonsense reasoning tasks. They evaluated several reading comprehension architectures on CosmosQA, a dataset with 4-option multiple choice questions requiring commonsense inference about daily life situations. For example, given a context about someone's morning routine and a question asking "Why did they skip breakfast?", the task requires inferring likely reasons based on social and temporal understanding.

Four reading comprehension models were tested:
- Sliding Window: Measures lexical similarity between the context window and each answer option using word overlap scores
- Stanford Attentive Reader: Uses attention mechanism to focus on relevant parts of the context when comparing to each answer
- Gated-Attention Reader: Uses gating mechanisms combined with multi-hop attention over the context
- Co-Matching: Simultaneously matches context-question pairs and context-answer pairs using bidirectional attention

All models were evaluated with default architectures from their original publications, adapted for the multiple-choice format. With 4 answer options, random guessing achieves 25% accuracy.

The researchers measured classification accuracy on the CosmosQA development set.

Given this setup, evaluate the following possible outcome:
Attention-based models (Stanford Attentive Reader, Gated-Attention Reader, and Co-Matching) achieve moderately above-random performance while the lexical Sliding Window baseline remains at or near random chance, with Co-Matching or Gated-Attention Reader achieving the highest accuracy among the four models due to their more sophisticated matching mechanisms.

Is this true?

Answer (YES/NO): YES